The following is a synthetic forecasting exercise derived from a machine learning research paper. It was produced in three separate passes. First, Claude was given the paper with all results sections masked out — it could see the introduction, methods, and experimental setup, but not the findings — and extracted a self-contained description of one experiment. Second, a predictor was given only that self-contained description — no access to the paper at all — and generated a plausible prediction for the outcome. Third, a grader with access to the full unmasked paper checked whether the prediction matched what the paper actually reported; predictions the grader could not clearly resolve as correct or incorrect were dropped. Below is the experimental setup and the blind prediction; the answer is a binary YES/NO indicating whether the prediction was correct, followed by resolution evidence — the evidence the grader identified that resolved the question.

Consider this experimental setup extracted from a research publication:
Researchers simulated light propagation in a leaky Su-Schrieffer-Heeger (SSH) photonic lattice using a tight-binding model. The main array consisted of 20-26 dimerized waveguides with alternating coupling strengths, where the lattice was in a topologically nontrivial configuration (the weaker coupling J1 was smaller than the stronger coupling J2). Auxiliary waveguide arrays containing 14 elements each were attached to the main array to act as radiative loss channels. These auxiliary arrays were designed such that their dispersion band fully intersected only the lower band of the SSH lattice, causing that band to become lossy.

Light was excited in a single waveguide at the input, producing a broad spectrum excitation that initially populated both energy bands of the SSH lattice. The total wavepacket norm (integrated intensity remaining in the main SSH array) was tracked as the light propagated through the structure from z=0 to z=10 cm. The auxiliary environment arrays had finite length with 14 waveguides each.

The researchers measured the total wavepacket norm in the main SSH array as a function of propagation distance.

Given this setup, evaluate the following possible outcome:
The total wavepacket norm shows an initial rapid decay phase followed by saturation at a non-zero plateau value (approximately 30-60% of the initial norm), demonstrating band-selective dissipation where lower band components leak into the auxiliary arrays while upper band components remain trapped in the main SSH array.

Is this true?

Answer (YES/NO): YES